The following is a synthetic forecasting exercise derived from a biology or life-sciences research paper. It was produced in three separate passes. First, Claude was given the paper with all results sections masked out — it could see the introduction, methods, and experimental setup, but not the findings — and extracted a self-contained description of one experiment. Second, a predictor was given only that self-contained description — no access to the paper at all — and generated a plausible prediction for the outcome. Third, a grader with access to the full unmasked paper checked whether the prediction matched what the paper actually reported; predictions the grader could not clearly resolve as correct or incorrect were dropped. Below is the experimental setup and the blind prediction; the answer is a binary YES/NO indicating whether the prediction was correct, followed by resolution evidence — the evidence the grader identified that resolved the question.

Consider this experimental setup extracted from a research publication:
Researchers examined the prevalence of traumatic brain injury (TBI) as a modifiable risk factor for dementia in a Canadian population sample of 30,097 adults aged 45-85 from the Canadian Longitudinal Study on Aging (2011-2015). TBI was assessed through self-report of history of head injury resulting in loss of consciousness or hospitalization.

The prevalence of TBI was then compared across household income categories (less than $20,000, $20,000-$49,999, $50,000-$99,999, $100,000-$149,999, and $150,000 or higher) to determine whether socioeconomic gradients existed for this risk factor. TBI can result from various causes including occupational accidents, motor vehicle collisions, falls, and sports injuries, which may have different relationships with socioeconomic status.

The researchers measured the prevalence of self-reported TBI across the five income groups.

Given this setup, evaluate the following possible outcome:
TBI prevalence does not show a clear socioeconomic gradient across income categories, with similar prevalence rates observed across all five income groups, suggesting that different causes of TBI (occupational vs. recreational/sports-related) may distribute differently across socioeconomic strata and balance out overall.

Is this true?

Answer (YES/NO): NO